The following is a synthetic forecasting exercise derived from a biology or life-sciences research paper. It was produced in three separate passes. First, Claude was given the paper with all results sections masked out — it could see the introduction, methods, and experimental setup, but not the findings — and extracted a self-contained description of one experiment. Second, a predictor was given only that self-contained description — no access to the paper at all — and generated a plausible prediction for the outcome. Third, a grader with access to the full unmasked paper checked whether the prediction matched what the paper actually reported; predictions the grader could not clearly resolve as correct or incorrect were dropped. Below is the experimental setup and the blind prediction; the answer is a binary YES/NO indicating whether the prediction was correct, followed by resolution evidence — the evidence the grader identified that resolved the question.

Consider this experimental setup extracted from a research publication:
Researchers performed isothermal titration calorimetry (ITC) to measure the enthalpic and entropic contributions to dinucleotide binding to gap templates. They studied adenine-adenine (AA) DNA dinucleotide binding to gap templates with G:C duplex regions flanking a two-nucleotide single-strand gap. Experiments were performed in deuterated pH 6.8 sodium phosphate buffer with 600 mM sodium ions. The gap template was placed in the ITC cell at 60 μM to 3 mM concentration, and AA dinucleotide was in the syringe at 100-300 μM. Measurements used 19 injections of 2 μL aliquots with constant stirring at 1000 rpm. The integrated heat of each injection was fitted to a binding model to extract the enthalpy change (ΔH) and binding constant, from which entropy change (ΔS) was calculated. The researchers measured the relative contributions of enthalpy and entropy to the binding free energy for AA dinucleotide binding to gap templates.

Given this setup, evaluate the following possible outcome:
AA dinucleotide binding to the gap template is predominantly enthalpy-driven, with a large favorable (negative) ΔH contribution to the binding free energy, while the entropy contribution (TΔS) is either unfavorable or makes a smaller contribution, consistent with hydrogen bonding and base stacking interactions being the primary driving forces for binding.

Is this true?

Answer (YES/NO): YES